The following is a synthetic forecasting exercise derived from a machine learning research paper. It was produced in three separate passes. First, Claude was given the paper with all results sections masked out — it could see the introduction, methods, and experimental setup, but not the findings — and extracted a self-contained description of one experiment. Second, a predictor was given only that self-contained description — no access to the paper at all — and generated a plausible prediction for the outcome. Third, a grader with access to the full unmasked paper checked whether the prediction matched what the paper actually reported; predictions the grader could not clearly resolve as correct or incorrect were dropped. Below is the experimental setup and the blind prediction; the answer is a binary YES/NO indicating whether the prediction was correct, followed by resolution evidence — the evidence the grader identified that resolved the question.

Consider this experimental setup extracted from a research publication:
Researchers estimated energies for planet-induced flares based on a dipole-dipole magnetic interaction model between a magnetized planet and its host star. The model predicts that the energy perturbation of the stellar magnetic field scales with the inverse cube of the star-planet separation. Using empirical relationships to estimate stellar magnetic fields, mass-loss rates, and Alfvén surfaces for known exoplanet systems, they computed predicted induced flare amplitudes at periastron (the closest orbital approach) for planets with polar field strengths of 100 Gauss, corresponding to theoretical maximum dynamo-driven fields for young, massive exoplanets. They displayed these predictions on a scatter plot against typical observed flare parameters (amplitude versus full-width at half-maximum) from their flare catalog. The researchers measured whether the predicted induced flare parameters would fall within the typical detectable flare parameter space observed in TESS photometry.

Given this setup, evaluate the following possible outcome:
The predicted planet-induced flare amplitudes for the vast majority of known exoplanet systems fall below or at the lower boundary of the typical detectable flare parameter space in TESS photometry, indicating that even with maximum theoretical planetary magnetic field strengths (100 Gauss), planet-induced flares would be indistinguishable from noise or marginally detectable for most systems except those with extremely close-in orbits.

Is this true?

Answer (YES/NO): NO